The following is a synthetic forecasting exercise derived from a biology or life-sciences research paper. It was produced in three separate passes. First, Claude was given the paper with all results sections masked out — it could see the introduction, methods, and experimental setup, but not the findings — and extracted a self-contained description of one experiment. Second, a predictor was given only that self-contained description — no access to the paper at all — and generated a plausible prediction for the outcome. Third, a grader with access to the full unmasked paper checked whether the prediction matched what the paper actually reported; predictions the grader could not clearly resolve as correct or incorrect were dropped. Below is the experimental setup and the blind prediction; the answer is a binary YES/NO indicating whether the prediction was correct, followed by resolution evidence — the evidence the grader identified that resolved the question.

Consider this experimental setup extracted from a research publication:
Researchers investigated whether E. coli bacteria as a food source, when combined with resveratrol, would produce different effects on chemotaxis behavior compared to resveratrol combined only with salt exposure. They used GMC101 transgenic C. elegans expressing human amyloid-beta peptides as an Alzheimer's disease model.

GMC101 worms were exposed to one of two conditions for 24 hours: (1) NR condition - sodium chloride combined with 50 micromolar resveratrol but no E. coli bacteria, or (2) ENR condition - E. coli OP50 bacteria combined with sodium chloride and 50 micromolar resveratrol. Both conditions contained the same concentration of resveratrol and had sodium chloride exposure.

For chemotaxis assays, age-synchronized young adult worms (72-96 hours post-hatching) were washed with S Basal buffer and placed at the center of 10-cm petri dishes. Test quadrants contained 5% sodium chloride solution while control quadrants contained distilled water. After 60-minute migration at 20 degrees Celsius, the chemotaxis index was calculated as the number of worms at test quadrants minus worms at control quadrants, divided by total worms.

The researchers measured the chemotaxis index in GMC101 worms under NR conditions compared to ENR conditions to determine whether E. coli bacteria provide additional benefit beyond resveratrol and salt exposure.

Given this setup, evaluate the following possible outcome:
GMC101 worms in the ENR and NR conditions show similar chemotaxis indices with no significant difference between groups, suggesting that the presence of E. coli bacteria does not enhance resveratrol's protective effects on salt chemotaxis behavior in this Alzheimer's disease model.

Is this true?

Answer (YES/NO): NO